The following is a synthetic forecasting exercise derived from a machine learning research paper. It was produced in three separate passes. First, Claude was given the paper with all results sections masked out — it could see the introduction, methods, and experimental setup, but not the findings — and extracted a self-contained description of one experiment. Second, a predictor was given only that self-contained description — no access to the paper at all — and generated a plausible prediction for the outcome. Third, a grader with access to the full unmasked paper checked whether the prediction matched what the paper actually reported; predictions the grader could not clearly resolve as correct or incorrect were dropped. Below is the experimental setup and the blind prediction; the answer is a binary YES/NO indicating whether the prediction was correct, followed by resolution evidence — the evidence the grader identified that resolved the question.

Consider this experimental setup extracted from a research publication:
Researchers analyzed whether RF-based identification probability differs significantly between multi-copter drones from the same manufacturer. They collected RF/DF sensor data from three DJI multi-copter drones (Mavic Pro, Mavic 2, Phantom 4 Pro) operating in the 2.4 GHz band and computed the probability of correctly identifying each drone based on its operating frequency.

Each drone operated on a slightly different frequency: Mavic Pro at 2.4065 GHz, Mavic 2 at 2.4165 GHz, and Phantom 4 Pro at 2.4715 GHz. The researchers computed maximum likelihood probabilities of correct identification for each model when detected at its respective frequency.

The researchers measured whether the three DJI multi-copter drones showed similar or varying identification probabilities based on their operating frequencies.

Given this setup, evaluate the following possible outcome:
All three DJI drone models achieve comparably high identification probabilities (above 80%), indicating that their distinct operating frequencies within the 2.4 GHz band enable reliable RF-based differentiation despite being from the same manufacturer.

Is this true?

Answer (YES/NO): NO